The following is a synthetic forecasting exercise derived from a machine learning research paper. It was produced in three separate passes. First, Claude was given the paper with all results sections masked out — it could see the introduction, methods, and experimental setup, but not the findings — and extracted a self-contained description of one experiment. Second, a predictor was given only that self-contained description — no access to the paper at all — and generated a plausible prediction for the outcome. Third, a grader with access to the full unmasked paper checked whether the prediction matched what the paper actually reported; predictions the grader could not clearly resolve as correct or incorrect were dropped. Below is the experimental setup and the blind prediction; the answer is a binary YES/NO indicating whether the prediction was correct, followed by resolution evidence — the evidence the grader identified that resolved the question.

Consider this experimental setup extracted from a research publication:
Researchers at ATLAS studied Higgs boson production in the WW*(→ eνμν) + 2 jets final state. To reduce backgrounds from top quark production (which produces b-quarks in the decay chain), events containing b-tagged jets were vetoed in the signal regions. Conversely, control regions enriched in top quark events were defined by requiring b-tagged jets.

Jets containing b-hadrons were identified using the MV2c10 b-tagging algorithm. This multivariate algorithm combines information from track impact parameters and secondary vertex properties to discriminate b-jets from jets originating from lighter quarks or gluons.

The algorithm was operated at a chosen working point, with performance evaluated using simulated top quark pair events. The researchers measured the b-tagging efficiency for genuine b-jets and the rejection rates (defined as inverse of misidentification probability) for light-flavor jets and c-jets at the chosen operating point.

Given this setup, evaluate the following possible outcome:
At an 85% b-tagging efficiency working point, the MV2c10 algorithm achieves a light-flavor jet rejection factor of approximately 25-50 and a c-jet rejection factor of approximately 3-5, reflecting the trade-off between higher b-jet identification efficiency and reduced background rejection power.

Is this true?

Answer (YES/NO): YES